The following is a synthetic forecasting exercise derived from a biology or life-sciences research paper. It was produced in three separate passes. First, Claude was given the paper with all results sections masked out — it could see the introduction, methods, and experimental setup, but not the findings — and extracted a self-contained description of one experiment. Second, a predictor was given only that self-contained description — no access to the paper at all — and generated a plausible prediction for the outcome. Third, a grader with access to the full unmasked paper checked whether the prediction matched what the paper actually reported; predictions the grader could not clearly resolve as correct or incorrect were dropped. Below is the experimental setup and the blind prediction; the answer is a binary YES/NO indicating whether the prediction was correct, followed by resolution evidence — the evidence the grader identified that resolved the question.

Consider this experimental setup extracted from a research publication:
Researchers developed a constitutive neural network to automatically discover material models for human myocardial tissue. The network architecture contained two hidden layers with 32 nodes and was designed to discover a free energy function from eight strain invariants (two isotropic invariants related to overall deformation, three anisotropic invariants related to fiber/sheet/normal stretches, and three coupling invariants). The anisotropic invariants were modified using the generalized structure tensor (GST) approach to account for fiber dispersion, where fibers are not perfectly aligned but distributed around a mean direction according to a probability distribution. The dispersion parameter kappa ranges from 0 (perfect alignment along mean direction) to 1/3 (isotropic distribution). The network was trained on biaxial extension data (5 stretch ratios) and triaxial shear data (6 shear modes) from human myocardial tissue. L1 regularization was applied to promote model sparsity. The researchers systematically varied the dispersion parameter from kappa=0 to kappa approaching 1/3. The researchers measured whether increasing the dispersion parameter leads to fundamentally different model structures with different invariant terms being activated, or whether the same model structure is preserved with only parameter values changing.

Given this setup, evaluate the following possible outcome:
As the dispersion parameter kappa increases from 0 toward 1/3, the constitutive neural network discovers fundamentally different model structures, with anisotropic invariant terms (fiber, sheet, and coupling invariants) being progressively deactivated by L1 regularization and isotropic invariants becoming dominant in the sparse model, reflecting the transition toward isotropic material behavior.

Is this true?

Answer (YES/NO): NO